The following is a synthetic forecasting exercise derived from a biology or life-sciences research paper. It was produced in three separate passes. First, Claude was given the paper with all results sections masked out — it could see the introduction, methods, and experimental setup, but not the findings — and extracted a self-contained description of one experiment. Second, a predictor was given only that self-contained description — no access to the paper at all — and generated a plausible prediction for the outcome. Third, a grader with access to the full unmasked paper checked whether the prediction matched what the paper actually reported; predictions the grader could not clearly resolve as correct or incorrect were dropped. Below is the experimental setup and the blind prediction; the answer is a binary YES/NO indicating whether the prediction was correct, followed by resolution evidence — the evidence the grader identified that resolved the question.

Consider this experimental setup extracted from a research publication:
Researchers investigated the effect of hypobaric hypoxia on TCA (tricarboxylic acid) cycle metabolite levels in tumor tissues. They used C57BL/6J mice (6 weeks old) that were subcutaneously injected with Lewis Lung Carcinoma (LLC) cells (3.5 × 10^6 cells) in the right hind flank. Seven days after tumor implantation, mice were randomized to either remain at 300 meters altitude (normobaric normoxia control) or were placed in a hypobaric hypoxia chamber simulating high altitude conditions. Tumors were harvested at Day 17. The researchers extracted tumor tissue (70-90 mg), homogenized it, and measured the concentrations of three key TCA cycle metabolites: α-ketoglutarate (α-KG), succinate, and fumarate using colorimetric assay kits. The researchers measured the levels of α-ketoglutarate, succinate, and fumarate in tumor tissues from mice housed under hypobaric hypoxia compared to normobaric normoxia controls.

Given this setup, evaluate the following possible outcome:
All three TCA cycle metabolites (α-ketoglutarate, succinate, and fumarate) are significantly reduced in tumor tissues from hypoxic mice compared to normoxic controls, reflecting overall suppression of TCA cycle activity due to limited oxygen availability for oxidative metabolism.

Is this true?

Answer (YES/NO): NO